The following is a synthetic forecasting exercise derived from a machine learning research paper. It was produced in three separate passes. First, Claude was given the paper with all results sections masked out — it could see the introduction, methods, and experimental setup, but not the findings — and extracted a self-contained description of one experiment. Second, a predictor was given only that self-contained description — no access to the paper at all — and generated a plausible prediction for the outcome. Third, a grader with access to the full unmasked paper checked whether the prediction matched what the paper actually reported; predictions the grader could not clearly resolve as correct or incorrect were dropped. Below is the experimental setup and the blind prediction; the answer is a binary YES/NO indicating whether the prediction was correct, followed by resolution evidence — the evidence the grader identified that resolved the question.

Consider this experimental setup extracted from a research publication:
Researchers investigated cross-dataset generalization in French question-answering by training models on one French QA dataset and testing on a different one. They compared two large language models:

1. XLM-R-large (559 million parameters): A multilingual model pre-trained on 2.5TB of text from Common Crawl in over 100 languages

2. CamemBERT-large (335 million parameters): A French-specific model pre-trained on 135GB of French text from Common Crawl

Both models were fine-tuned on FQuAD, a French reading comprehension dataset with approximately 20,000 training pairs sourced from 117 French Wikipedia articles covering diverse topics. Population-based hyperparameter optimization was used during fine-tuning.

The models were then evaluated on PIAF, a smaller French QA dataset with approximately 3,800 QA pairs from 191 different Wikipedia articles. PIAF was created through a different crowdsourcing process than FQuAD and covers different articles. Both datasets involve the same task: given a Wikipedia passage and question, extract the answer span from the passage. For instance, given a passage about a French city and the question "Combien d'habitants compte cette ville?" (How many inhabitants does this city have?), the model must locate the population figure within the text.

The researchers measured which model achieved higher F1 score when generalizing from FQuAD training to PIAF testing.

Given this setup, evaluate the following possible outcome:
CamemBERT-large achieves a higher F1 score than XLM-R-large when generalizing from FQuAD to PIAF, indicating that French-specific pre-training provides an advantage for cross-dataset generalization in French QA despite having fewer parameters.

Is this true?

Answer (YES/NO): NO